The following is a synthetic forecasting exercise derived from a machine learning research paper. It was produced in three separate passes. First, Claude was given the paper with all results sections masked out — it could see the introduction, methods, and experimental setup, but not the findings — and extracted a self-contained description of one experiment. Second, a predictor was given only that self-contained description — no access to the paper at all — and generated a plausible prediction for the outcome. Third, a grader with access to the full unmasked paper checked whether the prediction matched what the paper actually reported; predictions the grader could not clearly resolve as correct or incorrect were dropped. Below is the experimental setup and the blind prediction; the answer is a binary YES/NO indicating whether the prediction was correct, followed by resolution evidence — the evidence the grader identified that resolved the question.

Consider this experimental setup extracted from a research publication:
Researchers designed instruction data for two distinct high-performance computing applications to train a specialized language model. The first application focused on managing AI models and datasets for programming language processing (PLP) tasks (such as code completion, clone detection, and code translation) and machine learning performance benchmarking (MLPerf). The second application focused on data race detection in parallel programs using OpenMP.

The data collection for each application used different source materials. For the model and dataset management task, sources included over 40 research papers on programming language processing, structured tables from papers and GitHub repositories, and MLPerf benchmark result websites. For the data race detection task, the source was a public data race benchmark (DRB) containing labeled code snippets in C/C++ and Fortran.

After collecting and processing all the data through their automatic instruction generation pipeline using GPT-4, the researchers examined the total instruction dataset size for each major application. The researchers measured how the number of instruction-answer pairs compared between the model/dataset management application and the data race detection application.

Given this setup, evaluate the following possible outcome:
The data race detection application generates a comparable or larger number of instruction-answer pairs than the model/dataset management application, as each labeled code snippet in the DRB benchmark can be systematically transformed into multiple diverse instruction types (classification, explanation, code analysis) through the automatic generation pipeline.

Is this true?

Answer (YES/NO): YES